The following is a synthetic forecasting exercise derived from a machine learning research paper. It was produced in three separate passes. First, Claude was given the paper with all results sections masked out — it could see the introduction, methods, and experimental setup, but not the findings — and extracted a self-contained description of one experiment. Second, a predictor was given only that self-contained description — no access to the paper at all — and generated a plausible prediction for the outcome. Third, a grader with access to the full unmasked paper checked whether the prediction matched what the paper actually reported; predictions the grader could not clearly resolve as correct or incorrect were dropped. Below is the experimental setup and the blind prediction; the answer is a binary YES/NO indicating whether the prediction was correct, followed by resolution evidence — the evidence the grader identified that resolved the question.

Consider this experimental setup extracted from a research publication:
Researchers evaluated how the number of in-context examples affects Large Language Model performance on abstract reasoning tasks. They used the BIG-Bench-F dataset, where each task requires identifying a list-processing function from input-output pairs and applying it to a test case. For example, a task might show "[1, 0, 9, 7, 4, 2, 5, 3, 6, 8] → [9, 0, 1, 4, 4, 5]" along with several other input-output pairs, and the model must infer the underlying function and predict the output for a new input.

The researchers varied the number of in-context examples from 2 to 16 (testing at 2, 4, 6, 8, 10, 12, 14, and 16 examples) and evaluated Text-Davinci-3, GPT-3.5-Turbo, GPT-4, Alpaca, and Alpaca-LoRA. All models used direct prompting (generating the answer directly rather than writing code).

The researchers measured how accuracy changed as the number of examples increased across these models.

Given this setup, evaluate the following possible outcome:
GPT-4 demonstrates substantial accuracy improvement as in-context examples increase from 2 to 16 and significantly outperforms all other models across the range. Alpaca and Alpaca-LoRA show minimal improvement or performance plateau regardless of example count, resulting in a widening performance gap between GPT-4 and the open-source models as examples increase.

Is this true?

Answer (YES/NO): NO